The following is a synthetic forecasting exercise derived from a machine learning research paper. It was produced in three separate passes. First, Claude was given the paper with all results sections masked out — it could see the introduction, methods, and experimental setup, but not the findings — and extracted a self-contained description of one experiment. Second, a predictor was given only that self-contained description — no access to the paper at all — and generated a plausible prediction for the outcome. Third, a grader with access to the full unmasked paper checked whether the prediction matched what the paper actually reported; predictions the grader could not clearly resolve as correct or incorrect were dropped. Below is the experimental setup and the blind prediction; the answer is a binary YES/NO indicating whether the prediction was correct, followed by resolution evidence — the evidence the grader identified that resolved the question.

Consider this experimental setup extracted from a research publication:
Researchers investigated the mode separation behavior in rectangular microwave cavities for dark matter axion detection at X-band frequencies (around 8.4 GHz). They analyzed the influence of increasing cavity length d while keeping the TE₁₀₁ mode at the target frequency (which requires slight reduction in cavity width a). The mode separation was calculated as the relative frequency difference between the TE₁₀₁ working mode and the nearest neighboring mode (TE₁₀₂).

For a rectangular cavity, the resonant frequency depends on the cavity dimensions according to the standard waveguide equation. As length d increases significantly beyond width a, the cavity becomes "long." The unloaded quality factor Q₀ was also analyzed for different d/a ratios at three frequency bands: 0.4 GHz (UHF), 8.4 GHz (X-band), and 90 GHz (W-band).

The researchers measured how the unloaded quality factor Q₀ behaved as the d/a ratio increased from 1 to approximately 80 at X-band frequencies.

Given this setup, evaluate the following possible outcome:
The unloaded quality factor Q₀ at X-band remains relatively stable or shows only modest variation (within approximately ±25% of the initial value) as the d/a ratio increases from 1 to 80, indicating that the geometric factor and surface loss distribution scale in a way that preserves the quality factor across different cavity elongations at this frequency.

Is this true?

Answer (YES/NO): YES